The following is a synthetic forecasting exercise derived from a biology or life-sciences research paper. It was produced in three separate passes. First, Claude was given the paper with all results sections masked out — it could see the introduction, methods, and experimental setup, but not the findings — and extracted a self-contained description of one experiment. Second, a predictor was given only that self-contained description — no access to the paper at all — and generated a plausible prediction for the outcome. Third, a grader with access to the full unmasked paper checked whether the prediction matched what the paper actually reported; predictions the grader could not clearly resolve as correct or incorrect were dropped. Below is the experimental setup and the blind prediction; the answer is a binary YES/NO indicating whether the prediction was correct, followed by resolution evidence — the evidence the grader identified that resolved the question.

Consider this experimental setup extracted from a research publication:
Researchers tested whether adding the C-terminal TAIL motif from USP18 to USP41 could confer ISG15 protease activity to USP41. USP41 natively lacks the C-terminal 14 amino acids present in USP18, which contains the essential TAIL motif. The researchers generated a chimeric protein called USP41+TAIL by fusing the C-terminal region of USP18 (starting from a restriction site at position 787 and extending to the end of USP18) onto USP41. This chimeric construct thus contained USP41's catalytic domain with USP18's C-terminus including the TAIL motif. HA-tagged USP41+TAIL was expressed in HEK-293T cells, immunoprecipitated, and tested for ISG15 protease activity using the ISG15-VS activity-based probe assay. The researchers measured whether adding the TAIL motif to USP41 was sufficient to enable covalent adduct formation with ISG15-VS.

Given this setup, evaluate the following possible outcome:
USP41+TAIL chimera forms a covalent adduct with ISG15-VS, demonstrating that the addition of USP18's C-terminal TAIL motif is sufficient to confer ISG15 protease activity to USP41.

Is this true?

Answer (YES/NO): NO